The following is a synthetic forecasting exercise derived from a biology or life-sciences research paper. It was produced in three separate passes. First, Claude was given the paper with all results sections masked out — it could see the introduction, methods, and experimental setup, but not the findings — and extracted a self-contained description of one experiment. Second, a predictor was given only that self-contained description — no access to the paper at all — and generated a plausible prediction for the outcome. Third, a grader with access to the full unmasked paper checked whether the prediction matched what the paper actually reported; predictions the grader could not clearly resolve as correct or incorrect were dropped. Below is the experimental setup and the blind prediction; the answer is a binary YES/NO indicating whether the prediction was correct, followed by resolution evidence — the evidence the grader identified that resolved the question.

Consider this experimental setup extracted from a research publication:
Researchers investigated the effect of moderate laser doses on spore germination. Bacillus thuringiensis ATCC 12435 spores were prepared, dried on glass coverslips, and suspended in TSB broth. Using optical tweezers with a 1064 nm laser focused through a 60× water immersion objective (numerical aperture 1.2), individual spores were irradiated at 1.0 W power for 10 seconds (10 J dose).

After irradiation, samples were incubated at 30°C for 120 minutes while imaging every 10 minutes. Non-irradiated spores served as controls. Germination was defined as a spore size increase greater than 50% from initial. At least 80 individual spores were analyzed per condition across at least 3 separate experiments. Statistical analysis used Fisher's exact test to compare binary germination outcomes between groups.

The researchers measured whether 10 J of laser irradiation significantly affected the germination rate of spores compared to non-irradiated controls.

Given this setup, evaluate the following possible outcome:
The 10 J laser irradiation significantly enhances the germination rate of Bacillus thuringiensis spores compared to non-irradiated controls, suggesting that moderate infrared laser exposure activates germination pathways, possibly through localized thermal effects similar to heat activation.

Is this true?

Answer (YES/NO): NO